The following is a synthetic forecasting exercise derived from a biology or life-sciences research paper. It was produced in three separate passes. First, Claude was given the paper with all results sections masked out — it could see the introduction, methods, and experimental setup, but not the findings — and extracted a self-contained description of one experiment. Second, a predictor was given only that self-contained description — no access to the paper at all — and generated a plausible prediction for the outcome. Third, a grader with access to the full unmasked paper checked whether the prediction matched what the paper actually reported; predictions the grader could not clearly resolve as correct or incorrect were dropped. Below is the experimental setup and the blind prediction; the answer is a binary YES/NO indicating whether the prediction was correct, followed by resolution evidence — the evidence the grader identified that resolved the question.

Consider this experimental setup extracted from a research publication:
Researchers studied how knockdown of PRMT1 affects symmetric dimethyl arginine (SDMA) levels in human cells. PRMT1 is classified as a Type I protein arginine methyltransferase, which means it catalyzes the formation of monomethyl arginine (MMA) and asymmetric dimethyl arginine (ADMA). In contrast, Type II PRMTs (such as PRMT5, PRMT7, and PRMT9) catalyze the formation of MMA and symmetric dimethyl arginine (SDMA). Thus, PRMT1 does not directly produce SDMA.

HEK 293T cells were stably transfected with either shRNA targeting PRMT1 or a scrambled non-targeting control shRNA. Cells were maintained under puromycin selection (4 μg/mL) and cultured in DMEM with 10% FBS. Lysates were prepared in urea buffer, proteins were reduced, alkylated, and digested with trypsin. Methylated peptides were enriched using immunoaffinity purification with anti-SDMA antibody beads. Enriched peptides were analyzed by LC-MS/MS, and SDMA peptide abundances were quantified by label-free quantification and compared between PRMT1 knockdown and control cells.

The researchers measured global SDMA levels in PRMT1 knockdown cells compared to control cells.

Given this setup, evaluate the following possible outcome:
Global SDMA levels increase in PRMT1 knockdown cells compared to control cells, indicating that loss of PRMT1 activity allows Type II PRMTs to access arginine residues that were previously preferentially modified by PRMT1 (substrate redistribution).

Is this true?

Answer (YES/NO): YES